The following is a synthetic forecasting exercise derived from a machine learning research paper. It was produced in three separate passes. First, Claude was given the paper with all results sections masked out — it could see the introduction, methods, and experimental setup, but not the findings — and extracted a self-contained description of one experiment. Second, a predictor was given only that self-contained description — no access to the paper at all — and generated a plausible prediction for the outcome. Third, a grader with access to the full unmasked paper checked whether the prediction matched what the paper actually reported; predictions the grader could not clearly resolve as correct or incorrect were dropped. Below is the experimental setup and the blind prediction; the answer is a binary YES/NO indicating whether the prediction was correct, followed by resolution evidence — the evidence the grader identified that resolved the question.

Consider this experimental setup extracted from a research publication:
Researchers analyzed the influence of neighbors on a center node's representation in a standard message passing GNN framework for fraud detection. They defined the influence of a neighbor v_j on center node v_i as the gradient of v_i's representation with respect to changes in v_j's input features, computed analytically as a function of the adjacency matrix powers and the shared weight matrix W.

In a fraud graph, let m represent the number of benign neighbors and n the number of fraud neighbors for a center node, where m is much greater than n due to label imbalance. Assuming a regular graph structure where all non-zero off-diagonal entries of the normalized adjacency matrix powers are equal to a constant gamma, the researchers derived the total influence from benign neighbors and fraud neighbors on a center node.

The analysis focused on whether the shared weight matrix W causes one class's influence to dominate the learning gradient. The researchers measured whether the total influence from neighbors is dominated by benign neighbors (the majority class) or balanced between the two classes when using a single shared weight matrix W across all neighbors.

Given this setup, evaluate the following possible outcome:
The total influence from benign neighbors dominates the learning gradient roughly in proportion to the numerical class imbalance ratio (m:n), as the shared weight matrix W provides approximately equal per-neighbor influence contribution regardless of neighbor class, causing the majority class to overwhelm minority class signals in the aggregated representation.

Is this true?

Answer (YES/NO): YES